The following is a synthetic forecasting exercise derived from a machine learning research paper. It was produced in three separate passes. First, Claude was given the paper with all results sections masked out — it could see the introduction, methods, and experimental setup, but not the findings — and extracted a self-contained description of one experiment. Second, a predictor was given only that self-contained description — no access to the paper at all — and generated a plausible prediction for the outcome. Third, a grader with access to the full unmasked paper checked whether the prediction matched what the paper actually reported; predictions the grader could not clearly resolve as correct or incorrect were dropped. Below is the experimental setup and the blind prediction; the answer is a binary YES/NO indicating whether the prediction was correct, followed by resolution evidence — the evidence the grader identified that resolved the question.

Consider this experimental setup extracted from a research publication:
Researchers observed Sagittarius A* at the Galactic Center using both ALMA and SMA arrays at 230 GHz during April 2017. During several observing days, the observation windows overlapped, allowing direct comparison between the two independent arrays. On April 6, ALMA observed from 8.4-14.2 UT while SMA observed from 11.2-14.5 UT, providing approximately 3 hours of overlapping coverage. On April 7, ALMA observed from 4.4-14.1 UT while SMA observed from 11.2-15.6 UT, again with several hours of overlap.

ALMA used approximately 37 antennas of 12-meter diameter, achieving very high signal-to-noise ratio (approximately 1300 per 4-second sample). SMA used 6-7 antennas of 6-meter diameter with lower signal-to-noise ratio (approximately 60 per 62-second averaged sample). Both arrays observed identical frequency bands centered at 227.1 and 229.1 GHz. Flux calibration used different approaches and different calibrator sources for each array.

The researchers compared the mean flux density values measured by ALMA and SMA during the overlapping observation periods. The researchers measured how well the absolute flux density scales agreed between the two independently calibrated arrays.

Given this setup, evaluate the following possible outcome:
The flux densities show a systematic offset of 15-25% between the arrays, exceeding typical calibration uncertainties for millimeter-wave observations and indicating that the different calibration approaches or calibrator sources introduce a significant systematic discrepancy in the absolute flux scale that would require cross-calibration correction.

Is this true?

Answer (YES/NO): NO